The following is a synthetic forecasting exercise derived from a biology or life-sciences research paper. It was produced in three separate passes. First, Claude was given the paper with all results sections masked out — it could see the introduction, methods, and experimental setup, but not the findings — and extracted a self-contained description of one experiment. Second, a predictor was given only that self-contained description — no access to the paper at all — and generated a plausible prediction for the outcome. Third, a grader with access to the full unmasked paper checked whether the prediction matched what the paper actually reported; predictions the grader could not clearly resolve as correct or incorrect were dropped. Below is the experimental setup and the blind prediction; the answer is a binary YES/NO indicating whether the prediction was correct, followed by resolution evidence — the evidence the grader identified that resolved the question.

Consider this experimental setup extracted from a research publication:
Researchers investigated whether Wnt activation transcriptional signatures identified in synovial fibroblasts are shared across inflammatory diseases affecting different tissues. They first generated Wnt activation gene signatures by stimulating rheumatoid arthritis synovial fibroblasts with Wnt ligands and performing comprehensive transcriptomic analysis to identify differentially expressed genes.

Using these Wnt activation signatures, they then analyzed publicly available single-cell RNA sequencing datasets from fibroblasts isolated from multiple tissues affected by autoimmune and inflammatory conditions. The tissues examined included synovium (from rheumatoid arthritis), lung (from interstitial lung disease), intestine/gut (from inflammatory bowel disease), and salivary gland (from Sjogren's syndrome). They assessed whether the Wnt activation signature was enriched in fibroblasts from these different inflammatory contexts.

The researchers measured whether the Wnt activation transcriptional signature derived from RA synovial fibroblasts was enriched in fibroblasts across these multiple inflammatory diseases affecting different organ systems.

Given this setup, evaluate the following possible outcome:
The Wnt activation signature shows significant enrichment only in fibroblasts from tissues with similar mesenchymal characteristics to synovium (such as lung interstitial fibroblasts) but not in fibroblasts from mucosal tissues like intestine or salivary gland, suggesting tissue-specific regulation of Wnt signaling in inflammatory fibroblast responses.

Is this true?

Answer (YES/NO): NO